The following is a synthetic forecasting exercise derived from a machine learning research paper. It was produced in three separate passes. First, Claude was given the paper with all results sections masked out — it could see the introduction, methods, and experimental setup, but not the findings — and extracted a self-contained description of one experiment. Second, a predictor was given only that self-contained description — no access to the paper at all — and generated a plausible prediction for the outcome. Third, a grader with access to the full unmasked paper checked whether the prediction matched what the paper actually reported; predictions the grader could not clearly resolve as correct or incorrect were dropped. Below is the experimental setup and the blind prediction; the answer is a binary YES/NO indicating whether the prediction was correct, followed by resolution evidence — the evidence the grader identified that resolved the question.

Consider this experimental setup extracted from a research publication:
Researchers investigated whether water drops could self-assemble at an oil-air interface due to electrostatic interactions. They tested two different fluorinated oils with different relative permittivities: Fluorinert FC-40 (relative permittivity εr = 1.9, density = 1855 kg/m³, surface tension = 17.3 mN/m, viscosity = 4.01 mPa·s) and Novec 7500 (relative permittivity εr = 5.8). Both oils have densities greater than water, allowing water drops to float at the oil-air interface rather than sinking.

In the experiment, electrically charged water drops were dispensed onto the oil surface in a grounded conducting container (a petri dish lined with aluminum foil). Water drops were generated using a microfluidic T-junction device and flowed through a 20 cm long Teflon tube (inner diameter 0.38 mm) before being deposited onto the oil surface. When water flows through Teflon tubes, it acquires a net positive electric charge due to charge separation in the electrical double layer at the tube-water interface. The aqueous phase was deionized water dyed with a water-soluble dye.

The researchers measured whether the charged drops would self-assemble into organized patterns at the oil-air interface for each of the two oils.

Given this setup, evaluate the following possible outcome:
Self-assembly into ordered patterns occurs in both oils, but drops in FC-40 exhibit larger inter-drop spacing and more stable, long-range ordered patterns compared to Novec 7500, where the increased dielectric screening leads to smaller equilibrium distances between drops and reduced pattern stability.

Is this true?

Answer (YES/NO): NO